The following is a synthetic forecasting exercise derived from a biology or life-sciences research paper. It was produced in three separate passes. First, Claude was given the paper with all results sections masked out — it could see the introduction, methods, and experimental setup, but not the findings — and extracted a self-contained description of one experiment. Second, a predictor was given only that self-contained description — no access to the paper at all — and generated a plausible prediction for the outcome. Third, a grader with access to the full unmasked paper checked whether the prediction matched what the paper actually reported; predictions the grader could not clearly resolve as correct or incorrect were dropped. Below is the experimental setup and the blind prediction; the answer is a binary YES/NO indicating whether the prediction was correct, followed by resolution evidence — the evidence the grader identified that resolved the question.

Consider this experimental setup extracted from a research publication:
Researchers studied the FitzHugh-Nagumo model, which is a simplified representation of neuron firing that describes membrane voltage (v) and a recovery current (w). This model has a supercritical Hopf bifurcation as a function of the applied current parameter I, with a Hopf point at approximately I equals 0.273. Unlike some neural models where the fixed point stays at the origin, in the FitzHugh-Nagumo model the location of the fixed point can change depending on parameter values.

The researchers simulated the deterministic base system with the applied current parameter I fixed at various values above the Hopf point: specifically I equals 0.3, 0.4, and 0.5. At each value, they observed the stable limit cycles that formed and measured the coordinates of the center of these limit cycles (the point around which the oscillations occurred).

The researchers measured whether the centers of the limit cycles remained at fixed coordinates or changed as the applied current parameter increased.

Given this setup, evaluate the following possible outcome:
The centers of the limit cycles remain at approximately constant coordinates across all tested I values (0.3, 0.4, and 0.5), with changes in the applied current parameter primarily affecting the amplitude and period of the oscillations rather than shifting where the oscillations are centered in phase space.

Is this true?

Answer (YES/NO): NO